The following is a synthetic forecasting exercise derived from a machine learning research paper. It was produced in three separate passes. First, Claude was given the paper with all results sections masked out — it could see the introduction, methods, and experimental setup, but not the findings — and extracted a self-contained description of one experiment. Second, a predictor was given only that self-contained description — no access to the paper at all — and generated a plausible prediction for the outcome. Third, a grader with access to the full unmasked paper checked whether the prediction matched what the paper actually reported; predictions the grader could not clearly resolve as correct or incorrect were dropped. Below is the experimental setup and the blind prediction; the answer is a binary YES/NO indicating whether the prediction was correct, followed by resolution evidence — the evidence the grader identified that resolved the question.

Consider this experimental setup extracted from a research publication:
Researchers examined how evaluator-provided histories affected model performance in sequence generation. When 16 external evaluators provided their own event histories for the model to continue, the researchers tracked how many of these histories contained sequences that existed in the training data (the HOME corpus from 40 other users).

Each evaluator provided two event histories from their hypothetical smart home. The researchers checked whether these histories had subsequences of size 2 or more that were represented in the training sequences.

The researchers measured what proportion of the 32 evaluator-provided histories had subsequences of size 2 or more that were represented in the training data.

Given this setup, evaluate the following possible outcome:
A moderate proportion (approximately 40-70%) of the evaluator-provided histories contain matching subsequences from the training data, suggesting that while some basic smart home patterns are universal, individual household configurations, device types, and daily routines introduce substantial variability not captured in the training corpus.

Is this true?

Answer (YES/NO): NO